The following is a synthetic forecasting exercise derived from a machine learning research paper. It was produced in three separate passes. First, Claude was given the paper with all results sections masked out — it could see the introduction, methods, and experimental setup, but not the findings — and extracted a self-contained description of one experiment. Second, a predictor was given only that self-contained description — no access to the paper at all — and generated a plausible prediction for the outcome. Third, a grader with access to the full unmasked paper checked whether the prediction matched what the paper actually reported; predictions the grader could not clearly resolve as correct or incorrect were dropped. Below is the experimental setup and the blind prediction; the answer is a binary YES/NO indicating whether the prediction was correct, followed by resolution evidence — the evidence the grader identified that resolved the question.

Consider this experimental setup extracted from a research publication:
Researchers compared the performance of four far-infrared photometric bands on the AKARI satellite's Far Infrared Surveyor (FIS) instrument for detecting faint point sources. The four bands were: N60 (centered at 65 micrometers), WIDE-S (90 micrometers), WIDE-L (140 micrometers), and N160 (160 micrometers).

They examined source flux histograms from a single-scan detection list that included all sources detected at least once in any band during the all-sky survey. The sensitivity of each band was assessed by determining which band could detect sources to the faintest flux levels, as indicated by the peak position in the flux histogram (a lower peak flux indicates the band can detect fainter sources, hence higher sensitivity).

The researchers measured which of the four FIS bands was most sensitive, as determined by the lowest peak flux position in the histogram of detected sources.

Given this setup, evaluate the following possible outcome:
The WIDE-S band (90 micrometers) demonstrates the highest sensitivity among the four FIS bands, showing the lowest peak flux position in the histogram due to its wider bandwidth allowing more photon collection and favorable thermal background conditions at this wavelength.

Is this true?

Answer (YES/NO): YES